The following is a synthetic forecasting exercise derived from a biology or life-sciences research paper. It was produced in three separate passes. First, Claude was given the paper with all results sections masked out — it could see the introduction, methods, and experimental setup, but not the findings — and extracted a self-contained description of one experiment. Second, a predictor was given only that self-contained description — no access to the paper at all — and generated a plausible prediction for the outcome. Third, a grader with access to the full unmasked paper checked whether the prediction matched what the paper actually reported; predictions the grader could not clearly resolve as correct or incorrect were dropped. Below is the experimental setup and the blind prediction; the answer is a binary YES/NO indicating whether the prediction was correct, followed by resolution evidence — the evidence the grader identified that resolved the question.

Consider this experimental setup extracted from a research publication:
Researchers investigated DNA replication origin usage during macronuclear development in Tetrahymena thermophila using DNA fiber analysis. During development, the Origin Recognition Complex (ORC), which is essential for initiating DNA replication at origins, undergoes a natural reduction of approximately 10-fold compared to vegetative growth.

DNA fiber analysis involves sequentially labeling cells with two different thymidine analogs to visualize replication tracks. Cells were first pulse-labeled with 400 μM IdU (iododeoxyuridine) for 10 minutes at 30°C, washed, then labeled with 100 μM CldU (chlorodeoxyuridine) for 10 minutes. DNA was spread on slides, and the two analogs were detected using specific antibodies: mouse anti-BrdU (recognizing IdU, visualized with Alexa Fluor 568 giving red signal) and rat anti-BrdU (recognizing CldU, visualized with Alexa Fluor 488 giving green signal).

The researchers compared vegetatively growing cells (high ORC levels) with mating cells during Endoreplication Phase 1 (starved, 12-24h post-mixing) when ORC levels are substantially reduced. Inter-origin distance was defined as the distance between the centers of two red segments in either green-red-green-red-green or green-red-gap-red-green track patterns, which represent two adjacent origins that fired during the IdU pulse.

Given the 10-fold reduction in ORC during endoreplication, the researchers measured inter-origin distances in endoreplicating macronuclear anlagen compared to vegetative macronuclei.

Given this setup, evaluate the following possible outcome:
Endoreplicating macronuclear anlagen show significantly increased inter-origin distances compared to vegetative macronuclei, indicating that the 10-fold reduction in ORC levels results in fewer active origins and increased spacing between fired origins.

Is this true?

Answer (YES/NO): NO